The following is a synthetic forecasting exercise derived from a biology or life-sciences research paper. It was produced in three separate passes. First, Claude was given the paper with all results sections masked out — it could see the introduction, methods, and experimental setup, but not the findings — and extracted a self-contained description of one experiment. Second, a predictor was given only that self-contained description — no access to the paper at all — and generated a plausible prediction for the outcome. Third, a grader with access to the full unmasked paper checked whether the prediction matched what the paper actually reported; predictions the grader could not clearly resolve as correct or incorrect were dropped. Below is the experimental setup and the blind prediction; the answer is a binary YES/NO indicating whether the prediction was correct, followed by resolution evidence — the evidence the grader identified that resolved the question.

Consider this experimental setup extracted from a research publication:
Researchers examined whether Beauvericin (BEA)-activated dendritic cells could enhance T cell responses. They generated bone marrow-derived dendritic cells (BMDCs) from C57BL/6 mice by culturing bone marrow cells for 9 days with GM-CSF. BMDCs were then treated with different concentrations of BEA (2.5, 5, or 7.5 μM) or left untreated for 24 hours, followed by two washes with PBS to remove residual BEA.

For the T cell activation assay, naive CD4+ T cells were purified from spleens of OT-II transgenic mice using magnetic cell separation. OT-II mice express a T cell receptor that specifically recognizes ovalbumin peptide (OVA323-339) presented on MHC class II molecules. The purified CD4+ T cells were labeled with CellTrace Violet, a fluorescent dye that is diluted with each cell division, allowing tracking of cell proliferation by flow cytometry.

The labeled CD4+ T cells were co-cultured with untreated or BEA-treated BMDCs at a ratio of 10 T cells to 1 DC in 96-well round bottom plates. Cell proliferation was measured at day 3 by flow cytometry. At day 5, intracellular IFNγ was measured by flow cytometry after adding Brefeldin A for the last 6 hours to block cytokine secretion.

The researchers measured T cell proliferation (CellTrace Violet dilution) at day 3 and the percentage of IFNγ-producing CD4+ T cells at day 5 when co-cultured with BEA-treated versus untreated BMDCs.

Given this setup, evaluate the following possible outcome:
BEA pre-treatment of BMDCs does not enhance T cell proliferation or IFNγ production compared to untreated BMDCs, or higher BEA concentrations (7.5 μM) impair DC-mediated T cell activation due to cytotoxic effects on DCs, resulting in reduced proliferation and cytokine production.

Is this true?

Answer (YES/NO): NO